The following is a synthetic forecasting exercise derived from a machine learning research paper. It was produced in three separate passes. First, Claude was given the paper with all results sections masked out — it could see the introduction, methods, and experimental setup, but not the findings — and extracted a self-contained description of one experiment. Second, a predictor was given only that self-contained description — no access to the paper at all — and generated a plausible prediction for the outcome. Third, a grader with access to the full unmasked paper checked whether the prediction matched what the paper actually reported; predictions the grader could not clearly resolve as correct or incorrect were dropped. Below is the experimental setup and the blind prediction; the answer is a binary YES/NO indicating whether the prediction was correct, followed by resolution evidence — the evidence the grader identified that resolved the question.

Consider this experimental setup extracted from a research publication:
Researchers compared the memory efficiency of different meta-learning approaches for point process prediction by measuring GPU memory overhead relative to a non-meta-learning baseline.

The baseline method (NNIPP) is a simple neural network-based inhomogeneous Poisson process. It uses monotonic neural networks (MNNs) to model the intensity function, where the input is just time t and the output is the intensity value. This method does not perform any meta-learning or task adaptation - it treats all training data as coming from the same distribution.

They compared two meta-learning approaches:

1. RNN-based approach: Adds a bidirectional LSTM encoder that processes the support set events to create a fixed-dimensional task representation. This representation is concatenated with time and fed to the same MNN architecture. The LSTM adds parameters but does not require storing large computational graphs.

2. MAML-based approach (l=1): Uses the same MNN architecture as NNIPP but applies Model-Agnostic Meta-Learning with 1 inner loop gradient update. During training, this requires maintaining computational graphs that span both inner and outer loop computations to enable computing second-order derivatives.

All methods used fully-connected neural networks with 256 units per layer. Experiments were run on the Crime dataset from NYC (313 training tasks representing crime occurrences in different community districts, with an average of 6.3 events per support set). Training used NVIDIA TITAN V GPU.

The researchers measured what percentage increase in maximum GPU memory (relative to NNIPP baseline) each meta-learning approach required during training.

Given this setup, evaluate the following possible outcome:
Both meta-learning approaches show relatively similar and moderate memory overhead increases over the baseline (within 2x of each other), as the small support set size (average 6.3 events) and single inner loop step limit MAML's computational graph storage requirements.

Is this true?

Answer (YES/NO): NO